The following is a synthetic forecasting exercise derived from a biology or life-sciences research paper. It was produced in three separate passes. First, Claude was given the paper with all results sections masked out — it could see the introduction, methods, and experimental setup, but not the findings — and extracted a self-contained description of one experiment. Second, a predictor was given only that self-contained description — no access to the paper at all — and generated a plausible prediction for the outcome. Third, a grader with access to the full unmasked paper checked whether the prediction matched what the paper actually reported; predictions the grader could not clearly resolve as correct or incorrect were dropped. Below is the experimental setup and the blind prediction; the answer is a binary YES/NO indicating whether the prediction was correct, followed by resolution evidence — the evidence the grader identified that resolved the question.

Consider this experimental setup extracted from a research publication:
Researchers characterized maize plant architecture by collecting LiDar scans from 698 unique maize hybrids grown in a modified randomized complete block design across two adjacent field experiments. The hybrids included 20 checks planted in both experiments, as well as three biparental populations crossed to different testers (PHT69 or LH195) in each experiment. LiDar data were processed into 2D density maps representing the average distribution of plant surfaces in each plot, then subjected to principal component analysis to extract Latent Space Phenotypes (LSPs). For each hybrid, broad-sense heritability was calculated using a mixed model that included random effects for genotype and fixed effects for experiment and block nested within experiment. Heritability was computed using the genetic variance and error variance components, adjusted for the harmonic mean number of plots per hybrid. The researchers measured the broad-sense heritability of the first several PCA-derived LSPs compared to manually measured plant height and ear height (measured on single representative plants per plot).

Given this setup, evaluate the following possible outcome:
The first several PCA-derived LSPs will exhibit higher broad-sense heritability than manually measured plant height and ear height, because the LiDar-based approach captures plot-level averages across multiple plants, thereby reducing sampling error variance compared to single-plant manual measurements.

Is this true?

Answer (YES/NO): NO